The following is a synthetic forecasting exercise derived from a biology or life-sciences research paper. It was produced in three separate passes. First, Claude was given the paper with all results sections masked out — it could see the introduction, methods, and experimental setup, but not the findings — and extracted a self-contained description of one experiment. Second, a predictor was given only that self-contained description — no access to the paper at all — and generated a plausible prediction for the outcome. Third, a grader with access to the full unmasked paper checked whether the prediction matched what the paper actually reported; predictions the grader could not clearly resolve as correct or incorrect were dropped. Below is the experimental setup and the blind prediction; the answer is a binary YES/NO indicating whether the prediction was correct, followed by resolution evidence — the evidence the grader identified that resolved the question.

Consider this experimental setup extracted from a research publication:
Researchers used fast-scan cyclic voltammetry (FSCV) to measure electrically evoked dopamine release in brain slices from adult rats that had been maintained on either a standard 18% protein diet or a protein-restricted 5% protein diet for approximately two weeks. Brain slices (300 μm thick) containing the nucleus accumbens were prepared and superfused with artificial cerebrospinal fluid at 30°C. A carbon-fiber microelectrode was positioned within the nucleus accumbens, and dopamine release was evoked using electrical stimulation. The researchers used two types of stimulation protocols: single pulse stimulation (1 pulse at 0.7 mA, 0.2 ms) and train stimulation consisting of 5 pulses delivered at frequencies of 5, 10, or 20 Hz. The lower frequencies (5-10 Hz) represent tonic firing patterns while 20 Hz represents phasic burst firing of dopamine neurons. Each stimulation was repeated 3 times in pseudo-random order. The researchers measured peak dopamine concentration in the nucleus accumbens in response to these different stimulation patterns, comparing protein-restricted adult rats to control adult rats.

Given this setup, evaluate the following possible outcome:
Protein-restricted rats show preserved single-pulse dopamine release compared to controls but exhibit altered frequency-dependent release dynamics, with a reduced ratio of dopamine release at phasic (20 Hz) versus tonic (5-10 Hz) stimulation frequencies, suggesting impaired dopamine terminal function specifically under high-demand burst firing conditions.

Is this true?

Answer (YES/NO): NO